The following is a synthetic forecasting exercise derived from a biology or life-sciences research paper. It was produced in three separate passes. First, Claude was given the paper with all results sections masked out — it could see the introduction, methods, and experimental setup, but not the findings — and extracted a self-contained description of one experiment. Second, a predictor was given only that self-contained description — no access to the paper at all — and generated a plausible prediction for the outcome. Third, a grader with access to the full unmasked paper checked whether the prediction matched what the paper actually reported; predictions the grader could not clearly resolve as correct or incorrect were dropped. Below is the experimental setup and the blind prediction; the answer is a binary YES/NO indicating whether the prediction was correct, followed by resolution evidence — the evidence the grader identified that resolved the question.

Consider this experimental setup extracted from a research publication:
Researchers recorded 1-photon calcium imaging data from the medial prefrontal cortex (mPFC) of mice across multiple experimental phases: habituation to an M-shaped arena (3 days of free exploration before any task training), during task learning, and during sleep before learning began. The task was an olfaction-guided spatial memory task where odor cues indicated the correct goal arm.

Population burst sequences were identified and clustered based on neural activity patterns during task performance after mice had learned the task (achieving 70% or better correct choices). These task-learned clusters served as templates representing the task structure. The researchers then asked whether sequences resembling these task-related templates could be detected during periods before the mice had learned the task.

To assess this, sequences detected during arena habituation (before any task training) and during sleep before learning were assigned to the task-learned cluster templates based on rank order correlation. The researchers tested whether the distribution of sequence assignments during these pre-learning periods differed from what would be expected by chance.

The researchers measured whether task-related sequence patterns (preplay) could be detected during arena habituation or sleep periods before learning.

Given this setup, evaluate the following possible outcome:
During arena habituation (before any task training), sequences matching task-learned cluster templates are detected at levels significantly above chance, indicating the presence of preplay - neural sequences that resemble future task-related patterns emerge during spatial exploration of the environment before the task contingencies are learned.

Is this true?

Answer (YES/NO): NO